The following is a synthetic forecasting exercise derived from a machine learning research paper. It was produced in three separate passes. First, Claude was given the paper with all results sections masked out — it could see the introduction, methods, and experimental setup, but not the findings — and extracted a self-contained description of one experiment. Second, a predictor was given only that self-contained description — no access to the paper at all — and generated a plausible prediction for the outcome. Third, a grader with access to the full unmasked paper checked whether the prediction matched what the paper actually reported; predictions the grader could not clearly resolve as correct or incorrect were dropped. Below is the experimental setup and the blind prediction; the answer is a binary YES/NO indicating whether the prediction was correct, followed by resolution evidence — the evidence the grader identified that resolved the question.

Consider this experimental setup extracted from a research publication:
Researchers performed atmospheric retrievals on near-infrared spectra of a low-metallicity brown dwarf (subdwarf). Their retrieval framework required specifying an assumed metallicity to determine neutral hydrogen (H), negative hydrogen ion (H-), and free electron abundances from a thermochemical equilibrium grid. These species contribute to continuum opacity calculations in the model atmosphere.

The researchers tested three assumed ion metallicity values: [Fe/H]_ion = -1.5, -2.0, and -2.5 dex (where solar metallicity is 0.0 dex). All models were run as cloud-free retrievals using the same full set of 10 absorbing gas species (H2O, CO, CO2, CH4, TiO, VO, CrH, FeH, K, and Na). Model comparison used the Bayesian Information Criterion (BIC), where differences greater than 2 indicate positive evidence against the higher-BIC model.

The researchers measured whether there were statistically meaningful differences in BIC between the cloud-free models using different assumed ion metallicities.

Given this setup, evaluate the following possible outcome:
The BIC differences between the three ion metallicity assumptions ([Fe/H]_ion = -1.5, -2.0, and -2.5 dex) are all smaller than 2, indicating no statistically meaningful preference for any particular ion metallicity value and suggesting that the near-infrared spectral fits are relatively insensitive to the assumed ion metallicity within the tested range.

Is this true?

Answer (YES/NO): YES